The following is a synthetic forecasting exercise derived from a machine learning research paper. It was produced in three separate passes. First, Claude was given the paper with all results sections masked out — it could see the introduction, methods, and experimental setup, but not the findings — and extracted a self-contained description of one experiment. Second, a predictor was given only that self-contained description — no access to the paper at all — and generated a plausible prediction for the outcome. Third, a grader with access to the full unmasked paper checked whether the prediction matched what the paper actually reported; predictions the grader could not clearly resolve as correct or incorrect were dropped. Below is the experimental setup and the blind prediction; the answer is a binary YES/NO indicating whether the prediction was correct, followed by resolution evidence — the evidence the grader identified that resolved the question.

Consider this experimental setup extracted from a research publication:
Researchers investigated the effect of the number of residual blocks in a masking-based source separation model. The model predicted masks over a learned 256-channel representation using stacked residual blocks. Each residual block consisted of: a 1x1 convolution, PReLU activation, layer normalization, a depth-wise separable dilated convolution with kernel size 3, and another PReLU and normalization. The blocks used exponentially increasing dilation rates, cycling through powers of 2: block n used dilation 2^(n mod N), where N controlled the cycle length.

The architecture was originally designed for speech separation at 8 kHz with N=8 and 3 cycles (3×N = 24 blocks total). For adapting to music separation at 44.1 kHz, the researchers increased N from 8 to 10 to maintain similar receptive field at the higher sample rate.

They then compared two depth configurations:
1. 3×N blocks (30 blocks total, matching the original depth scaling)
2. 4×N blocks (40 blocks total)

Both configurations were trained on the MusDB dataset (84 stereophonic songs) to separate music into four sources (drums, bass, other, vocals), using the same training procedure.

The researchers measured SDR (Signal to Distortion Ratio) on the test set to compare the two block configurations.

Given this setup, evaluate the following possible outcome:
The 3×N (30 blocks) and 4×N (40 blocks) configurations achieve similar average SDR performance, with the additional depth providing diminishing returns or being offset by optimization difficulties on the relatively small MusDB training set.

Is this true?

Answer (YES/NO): NO